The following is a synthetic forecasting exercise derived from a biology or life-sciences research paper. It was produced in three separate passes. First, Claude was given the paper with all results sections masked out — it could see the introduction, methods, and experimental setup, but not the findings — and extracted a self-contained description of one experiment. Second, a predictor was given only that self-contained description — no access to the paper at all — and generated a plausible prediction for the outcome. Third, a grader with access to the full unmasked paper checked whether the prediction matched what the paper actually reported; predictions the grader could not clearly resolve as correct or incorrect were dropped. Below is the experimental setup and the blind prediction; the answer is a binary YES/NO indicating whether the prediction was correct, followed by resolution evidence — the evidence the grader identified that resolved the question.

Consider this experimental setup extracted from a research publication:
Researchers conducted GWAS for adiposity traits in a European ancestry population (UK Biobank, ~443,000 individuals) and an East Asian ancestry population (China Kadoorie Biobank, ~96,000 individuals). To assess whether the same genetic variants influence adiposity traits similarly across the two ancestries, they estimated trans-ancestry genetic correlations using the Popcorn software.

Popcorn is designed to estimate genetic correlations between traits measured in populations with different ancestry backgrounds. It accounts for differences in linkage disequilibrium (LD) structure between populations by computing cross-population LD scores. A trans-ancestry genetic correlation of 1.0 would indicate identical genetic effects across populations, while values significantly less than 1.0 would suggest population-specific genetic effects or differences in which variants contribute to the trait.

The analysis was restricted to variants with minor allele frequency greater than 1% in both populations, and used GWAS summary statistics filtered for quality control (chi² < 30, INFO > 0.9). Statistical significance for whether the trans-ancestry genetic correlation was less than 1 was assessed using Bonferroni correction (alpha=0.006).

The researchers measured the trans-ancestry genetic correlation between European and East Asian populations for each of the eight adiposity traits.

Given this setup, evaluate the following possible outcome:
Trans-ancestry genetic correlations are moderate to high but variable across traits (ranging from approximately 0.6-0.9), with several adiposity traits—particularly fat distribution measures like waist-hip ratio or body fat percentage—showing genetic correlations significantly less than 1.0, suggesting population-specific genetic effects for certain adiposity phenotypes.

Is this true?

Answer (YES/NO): NO